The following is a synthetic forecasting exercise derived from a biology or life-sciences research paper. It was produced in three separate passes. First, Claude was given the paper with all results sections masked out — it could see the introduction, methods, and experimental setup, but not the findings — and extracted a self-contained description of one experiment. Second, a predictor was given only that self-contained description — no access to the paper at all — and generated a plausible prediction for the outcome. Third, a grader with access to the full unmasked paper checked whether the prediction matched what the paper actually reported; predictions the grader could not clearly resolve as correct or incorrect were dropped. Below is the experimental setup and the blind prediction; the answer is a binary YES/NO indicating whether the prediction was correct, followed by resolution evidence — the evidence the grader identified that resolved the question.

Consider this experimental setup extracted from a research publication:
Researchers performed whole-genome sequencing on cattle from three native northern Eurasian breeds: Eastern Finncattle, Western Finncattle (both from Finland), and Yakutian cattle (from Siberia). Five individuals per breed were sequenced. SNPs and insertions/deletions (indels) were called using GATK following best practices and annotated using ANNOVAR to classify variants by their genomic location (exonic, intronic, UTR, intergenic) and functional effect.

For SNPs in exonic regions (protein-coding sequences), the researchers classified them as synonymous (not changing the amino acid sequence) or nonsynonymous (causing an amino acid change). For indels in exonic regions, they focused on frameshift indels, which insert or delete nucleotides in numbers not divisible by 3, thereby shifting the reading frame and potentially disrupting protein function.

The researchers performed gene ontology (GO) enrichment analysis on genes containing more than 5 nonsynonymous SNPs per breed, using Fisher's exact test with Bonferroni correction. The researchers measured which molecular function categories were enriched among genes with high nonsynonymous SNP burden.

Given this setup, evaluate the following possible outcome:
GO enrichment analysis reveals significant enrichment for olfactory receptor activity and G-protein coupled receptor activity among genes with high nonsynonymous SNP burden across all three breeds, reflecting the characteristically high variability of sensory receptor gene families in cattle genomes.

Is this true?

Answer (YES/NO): NO